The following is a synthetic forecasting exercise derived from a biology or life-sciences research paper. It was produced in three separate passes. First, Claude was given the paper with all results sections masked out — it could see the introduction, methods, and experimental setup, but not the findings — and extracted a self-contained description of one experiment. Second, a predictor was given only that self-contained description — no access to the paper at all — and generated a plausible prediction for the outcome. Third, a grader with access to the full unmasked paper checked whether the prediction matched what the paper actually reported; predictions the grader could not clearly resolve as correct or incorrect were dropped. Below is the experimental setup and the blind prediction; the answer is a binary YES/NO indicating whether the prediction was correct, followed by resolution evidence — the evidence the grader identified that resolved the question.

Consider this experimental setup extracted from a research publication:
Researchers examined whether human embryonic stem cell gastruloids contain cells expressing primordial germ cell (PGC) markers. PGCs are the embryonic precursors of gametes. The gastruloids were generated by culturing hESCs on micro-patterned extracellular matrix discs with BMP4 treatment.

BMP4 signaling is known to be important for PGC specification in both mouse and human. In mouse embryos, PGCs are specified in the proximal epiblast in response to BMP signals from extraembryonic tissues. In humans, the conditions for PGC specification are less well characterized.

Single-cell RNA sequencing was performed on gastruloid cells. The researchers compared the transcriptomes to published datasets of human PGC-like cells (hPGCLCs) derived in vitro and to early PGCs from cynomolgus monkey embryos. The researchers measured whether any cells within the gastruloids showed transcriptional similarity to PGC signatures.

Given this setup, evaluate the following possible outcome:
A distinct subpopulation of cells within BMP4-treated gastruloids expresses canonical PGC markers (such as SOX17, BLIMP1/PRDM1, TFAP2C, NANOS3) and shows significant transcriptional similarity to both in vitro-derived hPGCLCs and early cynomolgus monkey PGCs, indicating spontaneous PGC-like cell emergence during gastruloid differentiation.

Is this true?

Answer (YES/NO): YES